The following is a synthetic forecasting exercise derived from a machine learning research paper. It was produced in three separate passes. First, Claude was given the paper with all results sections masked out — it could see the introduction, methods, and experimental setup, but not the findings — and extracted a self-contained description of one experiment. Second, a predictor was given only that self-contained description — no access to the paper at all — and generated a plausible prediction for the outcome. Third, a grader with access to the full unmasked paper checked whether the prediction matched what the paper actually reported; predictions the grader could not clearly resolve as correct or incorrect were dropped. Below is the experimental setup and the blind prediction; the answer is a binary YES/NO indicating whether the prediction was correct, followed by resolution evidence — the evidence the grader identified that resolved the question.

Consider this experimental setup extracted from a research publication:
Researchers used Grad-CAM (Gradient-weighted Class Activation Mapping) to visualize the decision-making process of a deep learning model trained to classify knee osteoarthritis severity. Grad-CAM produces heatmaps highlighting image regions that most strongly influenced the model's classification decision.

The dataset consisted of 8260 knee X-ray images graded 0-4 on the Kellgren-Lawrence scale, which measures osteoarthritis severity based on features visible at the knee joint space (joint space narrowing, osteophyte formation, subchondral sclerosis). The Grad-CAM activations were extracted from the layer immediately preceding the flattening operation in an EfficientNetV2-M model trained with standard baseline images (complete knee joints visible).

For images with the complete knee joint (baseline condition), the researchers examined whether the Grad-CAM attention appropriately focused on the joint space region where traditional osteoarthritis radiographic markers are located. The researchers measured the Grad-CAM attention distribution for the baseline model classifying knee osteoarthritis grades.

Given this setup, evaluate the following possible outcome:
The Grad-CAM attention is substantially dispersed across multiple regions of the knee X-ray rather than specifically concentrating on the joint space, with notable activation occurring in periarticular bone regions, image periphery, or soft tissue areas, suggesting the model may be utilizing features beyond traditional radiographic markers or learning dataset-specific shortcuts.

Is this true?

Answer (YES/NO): NO